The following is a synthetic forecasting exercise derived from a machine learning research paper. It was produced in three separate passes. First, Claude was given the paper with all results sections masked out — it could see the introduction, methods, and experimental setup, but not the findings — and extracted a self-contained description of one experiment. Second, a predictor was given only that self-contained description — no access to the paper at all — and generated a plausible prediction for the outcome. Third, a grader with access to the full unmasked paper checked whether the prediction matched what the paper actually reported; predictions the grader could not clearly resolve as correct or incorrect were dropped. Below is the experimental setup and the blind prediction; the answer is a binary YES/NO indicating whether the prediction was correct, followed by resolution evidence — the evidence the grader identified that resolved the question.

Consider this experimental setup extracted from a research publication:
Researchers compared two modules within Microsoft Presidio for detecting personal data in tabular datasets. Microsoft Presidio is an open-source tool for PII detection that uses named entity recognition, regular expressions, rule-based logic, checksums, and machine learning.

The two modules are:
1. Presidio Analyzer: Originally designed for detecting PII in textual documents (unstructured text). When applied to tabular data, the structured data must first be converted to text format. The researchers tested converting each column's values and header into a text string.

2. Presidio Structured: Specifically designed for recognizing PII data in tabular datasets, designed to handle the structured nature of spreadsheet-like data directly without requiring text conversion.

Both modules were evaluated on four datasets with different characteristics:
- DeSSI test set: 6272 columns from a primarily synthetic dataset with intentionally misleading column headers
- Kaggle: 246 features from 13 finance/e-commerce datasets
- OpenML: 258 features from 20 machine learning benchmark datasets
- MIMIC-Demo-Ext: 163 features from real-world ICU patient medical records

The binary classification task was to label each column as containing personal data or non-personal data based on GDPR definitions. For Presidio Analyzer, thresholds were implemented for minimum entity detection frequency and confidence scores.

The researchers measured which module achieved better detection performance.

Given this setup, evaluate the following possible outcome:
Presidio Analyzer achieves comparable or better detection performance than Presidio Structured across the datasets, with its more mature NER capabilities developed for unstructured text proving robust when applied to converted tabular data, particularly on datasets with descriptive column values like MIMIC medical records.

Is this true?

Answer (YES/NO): YES